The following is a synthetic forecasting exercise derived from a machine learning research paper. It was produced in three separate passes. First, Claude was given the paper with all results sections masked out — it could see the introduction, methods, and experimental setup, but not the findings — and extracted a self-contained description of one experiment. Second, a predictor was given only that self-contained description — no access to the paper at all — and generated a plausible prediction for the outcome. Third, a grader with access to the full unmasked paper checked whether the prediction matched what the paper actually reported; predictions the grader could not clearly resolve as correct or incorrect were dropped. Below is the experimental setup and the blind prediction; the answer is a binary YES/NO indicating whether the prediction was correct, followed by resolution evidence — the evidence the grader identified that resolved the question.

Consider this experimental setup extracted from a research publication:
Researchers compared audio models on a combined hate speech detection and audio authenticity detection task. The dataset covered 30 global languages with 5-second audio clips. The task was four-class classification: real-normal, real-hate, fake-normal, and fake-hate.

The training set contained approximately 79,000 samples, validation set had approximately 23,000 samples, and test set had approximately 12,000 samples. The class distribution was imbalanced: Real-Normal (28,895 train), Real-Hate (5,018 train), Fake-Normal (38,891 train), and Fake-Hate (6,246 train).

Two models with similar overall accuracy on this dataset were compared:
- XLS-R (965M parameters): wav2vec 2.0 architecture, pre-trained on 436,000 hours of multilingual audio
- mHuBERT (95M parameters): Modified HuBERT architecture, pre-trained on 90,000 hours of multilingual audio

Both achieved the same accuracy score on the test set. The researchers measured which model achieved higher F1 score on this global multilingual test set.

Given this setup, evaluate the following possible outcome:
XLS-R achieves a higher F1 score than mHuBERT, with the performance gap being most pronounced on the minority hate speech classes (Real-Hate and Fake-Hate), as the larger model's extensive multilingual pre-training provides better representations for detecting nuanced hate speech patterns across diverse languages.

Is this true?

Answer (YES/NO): NO